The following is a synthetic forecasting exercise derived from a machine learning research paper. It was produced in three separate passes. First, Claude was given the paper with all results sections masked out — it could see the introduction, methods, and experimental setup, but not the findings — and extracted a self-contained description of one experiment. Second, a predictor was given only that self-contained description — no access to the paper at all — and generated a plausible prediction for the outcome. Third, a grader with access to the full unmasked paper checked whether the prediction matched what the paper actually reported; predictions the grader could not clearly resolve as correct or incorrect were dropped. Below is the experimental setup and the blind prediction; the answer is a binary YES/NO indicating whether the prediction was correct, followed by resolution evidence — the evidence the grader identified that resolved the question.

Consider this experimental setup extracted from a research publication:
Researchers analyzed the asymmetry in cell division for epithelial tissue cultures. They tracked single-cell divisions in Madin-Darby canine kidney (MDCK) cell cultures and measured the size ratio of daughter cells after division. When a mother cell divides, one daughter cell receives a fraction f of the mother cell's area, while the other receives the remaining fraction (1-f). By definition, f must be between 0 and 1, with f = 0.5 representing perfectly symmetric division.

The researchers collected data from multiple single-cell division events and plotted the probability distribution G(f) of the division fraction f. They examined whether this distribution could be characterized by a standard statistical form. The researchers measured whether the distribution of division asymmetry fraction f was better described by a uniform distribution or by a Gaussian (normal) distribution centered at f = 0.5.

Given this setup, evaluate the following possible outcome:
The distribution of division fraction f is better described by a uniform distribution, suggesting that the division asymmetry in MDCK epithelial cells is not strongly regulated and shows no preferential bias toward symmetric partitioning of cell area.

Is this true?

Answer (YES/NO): NO